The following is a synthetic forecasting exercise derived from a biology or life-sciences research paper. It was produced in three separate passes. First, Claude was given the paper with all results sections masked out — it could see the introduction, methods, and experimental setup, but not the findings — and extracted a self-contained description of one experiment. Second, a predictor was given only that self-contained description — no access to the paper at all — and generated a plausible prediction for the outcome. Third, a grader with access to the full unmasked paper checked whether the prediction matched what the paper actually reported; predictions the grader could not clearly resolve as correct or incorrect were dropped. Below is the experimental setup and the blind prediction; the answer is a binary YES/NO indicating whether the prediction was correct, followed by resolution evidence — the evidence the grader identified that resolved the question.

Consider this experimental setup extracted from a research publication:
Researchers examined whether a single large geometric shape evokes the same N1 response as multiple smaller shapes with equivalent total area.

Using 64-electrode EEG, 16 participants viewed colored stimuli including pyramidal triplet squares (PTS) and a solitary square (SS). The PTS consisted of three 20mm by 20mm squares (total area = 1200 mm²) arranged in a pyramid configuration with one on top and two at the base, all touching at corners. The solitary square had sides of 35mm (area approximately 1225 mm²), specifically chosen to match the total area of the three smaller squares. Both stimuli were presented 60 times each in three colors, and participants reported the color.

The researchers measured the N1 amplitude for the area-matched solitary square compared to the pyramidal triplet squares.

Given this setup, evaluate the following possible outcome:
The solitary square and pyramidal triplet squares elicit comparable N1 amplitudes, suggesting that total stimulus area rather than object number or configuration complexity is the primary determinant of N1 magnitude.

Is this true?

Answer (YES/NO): NO